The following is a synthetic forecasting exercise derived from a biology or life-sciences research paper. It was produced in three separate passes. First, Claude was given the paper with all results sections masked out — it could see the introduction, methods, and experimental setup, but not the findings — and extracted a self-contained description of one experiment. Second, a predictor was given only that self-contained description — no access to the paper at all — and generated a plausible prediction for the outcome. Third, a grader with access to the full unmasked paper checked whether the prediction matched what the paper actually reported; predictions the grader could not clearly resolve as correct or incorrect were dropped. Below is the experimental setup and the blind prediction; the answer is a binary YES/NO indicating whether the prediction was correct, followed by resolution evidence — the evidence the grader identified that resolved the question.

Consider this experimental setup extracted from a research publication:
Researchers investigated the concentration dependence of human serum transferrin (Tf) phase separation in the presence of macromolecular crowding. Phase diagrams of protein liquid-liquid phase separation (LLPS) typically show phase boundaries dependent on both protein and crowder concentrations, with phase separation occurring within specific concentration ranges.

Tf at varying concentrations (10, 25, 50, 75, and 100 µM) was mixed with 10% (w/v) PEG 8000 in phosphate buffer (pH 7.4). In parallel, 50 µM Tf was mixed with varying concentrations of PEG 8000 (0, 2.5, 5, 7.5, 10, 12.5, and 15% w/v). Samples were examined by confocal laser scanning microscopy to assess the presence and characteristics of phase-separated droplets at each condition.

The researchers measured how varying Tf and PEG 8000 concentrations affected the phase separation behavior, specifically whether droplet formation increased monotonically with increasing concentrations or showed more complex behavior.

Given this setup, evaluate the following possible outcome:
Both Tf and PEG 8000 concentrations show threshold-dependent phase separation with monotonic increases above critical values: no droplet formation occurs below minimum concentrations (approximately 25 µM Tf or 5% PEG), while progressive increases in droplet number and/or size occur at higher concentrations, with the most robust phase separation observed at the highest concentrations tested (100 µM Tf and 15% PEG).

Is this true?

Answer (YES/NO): NO